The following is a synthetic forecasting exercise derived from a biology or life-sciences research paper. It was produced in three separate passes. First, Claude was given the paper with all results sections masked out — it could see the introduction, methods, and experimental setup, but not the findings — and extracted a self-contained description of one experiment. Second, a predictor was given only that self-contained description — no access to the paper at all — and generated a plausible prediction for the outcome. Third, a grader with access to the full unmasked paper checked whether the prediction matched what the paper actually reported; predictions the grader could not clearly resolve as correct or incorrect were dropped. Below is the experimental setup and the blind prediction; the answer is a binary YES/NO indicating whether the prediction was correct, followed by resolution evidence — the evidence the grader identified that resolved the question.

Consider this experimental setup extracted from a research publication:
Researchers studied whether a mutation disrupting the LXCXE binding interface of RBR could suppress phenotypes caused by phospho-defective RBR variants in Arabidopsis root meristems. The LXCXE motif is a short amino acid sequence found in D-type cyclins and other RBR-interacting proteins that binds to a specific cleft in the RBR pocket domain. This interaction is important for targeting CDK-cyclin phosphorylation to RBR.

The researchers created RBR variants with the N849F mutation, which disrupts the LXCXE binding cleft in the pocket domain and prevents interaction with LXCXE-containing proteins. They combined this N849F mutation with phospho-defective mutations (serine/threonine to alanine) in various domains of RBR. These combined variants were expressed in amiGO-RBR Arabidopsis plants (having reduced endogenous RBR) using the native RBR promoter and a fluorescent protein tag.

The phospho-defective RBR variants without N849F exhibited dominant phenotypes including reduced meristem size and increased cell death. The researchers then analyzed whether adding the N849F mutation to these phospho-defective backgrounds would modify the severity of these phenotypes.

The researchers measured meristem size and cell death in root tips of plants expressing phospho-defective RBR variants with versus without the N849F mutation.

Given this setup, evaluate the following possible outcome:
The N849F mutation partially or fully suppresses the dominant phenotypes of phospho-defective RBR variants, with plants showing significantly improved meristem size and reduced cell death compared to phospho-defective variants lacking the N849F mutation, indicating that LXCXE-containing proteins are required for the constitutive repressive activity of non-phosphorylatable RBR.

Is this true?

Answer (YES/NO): YES